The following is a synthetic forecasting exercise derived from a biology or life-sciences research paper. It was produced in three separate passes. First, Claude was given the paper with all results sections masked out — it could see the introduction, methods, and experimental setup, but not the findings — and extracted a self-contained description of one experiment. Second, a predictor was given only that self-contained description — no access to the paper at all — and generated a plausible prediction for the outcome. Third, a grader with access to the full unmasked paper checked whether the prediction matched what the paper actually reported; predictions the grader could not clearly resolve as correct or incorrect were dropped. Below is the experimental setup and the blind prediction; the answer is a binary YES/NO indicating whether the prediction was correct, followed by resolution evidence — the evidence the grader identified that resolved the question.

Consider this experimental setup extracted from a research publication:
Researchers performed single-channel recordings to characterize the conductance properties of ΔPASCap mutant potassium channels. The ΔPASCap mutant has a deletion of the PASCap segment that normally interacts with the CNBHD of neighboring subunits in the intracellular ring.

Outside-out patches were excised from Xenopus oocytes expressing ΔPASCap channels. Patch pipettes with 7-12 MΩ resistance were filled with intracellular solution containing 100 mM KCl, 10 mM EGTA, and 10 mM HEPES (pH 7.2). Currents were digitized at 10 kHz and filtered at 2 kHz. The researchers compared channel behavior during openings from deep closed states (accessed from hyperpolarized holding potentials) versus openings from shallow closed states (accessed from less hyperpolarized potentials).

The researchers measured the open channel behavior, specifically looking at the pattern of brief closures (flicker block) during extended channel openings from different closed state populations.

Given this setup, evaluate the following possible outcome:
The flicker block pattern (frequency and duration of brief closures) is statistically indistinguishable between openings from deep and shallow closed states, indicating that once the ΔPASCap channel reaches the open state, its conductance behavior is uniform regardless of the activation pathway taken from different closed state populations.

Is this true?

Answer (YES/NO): NO